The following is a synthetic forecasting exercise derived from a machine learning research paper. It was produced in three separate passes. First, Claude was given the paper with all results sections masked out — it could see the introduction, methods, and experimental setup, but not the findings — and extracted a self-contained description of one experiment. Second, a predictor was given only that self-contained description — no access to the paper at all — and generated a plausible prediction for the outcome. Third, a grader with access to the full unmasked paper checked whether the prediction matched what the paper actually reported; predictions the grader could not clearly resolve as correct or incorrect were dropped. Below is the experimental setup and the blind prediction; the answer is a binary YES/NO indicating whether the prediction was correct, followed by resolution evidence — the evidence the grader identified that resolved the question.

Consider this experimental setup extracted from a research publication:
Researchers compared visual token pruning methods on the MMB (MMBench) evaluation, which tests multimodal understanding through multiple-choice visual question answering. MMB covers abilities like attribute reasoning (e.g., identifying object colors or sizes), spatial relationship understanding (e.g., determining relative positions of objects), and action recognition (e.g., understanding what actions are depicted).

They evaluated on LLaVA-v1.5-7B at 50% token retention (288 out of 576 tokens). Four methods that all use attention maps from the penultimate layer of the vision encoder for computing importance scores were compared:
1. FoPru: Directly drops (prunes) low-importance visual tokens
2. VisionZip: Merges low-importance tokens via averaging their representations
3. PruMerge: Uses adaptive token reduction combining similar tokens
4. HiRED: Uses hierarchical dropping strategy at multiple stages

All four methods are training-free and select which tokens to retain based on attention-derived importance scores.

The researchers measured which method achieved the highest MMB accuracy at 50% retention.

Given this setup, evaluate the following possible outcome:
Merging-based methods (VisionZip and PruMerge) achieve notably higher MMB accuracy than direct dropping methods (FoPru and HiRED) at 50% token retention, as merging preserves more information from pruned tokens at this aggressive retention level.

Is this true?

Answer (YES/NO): NO